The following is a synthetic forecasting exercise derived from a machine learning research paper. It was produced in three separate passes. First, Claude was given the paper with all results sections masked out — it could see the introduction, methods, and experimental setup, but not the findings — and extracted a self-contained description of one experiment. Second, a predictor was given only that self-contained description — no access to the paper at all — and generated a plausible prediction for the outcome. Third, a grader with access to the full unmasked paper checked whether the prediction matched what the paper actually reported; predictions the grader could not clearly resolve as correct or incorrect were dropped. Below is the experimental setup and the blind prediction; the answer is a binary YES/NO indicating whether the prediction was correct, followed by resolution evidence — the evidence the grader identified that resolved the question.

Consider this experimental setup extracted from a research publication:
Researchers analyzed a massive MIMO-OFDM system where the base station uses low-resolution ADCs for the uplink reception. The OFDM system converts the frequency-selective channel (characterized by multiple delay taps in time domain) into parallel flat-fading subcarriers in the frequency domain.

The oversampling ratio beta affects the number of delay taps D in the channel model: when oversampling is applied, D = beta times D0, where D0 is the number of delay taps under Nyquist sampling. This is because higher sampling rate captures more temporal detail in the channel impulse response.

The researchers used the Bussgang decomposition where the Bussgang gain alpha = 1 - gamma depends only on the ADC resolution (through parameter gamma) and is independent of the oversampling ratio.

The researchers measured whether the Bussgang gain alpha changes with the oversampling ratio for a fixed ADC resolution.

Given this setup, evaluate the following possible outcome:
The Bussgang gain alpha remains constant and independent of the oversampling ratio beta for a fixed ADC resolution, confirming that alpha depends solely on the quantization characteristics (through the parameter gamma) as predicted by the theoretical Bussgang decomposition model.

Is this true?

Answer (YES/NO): YES